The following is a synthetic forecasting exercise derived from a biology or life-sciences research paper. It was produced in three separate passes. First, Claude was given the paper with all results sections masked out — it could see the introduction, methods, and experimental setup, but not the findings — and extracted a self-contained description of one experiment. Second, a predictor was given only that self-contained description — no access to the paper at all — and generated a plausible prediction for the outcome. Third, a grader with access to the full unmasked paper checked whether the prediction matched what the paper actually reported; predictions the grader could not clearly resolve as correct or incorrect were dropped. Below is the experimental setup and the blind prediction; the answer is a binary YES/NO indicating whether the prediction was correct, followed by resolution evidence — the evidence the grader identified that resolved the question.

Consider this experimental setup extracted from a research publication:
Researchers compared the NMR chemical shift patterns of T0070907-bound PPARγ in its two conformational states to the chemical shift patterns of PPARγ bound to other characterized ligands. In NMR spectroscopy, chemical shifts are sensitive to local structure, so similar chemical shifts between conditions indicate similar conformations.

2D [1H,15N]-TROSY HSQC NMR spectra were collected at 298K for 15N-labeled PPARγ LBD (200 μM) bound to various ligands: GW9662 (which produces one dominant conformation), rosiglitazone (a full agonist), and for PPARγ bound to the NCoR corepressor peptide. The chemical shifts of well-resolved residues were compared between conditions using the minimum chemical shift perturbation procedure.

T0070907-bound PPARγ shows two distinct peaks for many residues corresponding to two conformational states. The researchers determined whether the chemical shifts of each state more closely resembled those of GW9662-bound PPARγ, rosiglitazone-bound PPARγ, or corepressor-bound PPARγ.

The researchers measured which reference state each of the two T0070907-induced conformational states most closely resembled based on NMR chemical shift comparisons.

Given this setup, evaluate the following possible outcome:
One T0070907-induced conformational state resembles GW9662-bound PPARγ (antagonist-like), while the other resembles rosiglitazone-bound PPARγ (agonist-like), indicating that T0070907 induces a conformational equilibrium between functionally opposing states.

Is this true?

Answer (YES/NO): NO